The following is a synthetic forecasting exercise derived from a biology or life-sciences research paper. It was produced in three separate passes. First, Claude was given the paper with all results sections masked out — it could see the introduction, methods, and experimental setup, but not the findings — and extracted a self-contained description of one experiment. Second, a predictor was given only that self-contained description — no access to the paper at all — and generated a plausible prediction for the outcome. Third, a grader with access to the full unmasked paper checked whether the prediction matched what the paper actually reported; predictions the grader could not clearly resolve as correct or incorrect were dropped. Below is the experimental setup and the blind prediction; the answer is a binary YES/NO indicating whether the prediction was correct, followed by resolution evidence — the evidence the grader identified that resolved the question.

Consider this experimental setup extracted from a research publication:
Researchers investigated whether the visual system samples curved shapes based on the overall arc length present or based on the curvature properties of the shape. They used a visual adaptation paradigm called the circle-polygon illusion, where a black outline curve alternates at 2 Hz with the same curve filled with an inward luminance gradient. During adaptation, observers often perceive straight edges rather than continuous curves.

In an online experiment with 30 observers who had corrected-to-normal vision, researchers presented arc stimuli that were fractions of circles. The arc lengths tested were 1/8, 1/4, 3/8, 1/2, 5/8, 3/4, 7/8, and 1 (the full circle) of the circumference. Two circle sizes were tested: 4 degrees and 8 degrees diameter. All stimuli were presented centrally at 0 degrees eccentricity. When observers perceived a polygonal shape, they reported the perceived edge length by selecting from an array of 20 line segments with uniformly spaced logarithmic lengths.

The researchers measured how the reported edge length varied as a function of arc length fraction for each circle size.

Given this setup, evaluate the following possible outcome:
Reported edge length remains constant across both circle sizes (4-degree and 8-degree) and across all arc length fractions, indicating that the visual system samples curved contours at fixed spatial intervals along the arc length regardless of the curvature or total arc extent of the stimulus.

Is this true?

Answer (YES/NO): NO